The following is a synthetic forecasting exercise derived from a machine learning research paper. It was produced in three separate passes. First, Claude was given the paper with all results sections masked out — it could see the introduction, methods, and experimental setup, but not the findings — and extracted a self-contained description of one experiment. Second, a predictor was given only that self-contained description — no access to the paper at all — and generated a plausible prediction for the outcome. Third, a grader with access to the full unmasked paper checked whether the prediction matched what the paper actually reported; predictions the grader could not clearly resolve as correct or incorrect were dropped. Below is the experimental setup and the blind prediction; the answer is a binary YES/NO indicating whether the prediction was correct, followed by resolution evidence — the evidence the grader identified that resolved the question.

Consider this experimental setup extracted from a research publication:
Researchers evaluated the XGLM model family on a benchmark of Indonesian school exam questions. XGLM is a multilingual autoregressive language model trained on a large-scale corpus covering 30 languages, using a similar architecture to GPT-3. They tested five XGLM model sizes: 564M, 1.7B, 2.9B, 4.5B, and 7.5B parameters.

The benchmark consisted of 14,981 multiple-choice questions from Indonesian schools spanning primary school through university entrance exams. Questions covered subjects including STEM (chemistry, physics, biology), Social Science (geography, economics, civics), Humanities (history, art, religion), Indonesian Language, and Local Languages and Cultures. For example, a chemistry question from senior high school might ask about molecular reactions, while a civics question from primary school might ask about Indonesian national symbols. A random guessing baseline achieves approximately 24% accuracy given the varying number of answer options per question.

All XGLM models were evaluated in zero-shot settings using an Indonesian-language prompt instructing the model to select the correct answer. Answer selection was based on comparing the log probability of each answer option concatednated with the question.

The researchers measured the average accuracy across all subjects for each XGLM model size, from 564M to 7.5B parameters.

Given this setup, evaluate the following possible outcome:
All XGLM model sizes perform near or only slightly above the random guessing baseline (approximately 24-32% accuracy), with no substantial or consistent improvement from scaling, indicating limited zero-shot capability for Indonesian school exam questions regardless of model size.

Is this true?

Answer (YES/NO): YES